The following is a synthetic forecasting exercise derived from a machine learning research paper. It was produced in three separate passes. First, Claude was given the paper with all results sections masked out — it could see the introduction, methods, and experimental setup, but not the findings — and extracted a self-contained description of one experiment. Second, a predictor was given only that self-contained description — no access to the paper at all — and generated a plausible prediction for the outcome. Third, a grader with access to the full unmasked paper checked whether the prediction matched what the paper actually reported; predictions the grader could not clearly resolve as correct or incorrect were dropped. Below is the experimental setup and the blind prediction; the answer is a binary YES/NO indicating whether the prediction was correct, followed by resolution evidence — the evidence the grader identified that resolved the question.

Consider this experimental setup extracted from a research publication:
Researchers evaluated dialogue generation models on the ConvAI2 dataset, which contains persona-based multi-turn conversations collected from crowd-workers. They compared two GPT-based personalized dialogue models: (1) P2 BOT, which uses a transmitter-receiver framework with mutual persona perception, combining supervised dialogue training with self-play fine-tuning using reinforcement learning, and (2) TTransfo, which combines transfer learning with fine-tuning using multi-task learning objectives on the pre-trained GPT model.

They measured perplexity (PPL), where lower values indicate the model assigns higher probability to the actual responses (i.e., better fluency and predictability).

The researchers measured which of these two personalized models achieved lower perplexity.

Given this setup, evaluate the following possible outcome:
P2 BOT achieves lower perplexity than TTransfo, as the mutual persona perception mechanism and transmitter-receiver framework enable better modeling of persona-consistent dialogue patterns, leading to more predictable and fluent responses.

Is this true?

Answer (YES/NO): YES